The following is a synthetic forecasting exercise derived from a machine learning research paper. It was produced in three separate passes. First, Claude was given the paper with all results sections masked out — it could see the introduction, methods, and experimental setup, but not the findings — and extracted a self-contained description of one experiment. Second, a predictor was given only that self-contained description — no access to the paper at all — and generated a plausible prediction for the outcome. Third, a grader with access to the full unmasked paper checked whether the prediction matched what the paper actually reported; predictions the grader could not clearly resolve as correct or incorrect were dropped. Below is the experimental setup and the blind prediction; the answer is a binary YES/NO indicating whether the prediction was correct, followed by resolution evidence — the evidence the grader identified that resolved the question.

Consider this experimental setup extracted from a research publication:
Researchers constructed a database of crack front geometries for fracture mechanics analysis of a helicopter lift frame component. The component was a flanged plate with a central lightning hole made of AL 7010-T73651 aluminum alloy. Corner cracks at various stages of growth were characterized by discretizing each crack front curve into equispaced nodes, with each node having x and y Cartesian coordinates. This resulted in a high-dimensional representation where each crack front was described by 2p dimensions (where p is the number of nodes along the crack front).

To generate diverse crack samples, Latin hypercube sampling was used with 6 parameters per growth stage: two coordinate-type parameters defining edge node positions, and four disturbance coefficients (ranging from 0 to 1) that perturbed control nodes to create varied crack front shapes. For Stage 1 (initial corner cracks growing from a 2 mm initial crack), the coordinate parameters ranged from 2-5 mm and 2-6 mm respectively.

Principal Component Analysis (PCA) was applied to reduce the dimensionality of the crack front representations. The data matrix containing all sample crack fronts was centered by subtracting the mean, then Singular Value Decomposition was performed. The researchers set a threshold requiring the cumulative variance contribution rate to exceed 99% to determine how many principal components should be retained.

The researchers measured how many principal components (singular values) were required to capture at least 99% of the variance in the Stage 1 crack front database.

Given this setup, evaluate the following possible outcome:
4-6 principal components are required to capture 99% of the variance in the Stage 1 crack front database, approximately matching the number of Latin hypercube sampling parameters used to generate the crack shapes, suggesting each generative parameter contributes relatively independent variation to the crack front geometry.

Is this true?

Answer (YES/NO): NO